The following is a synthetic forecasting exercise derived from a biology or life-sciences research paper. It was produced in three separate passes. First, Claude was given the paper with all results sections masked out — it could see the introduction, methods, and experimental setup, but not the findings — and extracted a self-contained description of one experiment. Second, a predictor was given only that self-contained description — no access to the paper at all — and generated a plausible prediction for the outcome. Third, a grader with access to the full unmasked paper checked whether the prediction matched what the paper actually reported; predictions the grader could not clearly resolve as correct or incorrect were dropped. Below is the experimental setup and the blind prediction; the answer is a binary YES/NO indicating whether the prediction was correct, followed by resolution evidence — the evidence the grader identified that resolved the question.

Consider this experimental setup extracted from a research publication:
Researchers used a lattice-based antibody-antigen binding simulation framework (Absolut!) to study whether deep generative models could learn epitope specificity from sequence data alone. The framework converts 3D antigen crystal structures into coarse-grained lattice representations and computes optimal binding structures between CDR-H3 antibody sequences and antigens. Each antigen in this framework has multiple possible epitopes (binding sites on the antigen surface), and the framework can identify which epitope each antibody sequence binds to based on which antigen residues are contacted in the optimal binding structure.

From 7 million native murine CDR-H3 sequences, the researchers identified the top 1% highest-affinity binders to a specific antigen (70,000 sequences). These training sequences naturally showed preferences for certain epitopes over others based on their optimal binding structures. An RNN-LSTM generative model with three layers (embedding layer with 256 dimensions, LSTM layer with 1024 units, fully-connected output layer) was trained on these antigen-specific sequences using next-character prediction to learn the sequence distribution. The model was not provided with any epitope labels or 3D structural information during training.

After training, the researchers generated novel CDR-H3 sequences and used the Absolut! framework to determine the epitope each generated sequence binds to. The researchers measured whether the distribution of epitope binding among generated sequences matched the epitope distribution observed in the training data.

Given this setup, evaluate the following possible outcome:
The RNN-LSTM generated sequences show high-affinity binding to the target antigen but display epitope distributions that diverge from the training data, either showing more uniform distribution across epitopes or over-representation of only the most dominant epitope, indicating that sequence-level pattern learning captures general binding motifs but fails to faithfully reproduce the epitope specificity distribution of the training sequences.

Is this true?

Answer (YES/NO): NO